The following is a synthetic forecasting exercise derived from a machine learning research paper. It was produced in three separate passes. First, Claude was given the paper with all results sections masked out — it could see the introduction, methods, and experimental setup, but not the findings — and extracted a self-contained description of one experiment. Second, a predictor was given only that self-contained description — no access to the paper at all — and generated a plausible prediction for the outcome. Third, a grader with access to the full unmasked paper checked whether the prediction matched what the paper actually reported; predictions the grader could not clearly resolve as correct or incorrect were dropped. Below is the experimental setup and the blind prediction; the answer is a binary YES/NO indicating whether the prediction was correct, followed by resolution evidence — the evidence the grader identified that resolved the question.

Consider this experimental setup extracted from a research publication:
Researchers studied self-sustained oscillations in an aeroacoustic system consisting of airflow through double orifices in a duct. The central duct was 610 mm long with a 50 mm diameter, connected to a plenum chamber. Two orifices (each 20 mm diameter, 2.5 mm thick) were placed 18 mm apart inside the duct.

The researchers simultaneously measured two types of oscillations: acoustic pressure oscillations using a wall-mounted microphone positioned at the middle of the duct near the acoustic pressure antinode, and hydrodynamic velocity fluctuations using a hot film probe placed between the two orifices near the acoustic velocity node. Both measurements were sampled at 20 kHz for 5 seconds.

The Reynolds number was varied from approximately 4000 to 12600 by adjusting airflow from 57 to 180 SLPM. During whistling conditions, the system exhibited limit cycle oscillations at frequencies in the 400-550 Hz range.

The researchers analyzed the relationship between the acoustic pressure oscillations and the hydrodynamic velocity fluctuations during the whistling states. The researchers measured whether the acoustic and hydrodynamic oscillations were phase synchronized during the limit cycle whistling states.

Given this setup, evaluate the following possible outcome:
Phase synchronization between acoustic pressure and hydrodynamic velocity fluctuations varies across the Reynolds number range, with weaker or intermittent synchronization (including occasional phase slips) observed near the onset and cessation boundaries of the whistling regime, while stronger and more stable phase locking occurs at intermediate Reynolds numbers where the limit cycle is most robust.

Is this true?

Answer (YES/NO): NO